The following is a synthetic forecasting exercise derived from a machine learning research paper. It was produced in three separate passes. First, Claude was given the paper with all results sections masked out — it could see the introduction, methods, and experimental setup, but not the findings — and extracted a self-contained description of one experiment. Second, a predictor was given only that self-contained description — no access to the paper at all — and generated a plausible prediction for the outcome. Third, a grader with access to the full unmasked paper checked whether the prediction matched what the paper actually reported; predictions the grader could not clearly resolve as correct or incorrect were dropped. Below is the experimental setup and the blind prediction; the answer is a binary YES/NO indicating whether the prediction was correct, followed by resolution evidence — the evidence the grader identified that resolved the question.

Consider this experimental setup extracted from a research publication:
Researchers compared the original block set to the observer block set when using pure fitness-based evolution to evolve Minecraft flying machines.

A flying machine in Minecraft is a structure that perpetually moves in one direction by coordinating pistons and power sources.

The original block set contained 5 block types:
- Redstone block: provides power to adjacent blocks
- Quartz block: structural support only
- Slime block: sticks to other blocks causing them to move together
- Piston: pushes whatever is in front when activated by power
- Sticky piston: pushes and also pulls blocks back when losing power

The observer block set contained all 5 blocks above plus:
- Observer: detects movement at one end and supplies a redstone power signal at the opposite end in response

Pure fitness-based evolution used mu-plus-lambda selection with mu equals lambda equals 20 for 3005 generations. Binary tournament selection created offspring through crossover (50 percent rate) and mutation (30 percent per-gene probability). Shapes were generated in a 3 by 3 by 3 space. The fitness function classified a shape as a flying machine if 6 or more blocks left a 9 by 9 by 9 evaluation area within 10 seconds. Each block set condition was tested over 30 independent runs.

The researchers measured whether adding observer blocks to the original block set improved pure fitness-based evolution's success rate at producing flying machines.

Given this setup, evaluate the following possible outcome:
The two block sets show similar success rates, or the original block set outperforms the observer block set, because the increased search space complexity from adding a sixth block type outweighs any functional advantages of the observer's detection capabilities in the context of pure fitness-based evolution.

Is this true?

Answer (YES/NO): NO